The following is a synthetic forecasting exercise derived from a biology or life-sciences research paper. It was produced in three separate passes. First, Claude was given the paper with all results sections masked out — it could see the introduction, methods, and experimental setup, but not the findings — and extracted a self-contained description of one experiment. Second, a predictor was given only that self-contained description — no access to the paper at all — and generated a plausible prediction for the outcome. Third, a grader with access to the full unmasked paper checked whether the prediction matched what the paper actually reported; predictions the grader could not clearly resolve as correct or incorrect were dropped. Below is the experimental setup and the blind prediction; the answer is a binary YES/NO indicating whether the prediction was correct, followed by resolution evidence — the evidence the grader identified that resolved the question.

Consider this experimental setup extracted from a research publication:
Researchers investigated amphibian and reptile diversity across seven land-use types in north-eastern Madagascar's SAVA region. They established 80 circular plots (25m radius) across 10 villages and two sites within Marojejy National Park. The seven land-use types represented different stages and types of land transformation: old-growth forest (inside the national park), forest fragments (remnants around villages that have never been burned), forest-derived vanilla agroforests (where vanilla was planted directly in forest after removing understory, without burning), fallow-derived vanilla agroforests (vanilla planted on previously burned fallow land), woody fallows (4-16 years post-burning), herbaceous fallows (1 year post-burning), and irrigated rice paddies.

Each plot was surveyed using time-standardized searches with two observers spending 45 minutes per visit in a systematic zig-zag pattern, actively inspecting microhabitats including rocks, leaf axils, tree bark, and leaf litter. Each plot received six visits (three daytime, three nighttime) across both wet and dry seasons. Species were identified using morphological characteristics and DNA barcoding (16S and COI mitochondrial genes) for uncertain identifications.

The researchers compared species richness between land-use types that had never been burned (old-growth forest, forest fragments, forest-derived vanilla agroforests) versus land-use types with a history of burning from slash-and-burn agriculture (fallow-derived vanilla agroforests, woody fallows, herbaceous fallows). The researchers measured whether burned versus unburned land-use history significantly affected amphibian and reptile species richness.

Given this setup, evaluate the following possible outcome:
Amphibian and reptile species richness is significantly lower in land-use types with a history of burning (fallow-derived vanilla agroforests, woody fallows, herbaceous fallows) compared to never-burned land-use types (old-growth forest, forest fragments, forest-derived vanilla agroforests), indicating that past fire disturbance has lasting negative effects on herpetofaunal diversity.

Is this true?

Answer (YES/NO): YES